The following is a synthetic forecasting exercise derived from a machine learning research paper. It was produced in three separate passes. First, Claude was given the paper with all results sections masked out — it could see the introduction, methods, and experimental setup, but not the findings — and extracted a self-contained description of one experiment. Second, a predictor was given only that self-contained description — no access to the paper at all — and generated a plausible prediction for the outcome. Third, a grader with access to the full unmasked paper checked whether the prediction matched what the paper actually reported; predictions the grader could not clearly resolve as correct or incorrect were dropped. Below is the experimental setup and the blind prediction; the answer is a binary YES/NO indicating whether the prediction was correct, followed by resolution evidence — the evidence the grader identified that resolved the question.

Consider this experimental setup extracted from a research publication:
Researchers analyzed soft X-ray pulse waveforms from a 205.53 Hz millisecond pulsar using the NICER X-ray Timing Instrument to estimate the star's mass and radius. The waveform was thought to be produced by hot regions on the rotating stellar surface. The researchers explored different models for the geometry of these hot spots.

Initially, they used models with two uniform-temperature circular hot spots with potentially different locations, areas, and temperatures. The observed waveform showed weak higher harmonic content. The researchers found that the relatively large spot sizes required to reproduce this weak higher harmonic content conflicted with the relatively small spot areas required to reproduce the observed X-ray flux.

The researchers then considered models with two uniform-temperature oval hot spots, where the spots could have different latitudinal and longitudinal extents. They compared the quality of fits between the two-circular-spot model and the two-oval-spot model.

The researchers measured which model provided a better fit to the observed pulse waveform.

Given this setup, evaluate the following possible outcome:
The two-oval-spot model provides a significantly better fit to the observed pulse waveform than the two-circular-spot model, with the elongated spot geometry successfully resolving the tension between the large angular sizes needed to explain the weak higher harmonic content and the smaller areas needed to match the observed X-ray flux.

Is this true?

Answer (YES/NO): YES